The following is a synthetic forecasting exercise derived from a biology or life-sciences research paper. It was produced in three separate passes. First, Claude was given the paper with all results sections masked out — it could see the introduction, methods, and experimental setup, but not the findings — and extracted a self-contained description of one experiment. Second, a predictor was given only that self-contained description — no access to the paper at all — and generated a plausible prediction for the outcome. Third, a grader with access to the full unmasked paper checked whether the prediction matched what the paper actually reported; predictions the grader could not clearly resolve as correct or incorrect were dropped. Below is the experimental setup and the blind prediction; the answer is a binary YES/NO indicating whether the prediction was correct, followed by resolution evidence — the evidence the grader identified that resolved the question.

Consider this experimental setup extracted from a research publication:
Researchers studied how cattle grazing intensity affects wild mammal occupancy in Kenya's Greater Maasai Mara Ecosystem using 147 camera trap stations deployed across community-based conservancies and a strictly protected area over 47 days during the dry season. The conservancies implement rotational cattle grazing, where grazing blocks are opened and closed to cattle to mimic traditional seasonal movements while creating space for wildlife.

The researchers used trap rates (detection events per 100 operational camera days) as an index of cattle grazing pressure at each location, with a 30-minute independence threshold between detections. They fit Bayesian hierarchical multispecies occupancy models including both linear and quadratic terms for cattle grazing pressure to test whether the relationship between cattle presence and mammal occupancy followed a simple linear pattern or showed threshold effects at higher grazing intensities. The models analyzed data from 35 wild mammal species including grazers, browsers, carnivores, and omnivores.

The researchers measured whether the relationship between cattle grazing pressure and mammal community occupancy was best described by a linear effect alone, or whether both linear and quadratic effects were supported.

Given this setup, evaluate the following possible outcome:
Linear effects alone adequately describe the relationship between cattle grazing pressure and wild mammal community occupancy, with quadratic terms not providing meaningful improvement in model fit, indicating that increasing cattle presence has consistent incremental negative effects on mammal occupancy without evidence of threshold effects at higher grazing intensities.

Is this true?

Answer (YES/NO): NO